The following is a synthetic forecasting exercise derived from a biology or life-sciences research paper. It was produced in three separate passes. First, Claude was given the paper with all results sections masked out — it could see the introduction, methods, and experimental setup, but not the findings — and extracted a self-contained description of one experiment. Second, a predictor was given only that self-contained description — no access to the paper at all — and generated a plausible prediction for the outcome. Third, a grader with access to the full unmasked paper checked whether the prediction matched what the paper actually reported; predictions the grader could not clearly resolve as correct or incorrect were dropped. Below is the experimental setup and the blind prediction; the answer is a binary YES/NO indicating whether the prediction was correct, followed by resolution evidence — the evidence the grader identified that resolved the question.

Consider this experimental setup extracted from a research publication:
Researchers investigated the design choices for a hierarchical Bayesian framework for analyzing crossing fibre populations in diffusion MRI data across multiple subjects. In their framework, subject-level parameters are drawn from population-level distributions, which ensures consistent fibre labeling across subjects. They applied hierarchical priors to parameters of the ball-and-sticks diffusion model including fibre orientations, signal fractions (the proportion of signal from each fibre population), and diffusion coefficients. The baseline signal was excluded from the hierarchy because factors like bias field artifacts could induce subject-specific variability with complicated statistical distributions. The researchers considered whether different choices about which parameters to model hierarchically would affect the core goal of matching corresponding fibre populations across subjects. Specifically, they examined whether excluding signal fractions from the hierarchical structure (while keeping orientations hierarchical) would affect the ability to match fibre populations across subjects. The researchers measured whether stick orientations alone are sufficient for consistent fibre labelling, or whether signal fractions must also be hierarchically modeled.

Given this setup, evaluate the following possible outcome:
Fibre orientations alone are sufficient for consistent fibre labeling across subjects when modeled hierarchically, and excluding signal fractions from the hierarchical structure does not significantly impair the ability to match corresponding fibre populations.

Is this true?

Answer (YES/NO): YES